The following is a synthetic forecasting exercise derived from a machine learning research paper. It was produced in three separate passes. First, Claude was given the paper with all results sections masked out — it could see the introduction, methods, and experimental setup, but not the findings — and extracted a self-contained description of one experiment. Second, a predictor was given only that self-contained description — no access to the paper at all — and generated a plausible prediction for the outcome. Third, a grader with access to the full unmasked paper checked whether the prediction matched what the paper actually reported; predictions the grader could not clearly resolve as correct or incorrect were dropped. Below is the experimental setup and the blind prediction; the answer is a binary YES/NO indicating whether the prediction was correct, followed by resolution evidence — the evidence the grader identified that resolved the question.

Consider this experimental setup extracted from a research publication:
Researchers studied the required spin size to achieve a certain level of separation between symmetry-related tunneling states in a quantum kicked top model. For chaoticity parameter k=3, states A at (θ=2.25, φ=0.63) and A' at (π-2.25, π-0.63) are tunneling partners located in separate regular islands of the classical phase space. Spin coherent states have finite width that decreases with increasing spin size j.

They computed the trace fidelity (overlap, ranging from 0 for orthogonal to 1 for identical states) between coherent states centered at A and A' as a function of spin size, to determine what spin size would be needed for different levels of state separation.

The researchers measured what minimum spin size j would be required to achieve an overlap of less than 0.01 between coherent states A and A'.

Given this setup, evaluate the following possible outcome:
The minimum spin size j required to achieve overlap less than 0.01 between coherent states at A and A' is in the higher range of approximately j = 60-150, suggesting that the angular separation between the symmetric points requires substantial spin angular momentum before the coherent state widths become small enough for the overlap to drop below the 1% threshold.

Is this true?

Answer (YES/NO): NO